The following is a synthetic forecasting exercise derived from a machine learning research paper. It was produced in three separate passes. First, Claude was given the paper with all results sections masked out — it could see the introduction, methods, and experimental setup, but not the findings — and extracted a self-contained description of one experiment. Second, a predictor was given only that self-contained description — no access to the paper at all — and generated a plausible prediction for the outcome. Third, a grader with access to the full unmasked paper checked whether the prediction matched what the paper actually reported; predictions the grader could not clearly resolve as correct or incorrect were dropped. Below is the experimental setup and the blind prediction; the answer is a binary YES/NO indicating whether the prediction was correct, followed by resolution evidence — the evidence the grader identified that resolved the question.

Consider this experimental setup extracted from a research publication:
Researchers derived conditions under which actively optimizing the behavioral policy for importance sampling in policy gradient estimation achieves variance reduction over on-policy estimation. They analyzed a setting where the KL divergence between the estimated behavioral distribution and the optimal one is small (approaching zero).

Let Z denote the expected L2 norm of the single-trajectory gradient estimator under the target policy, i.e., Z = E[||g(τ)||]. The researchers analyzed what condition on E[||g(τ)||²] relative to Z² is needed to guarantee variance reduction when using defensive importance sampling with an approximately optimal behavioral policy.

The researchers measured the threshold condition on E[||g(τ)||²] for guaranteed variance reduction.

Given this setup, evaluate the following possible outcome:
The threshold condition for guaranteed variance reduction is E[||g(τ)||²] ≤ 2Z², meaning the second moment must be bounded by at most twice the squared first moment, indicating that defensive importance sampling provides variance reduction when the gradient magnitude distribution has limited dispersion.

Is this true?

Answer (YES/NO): NO